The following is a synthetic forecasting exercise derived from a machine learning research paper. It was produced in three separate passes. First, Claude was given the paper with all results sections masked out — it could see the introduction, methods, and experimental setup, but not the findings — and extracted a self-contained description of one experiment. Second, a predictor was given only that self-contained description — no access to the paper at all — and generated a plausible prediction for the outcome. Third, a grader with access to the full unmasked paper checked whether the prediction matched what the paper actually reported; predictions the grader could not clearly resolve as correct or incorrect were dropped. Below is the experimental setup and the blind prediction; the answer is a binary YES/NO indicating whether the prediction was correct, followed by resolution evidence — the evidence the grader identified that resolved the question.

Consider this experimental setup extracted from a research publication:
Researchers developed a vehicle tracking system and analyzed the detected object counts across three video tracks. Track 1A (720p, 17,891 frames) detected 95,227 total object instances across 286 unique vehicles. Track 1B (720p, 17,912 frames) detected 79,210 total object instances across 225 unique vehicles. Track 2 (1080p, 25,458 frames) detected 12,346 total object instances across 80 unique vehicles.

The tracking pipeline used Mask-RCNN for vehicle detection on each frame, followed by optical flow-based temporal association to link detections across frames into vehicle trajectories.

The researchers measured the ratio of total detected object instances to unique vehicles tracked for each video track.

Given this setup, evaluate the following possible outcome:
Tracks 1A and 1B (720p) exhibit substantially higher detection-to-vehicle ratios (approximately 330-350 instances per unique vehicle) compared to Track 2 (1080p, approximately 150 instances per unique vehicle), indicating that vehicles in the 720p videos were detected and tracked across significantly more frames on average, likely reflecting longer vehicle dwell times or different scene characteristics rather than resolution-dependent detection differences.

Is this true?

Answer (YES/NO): YES